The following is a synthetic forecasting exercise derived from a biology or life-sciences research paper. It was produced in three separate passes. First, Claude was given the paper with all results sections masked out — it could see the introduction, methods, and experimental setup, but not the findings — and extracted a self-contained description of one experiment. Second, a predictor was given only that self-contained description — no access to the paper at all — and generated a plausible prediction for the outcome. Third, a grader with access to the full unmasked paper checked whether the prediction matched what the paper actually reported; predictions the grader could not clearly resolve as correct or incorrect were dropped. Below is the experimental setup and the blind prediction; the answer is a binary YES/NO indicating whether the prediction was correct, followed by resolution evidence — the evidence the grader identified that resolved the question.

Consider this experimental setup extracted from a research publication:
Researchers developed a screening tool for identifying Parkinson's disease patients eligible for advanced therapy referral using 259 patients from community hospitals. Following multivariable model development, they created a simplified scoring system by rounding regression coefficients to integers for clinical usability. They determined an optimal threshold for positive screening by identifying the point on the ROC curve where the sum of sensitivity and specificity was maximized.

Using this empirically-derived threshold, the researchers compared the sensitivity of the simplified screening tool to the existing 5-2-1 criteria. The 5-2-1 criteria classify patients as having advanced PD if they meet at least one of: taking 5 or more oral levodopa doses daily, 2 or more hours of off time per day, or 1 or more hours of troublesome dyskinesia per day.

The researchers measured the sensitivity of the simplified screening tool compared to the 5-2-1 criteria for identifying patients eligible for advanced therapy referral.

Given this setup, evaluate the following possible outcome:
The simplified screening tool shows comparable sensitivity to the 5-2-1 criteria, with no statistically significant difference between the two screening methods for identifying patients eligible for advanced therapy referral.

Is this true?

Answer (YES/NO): YES